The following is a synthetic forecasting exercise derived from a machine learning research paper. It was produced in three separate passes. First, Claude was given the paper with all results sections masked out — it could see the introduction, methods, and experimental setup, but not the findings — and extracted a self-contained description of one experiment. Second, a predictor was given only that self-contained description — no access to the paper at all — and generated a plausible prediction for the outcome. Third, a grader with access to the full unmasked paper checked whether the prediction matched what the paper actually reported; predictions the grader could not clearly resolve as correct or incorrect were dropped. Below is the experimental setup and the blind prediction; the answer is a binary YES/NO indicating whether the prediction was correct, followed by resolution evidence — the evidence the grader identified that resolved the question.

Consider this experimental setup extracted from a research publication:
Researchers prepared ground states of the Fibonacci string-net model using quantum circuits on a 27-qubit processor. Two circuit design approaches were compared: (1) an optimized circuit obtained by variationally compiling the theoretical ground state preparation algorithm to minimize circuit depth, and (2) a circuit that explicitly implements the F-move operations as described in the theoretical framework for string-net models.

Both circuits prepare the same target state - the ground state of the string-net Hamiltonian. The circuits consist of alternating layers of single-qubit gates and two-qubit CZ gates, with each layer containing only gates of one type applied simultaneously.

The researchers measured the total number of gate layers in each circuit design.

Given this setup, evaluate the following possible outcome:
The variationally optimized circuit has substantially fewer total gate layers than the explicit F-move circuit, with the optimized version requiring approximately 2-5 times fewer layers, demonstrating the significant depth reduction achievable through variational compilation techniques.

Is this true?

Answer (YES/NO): YES